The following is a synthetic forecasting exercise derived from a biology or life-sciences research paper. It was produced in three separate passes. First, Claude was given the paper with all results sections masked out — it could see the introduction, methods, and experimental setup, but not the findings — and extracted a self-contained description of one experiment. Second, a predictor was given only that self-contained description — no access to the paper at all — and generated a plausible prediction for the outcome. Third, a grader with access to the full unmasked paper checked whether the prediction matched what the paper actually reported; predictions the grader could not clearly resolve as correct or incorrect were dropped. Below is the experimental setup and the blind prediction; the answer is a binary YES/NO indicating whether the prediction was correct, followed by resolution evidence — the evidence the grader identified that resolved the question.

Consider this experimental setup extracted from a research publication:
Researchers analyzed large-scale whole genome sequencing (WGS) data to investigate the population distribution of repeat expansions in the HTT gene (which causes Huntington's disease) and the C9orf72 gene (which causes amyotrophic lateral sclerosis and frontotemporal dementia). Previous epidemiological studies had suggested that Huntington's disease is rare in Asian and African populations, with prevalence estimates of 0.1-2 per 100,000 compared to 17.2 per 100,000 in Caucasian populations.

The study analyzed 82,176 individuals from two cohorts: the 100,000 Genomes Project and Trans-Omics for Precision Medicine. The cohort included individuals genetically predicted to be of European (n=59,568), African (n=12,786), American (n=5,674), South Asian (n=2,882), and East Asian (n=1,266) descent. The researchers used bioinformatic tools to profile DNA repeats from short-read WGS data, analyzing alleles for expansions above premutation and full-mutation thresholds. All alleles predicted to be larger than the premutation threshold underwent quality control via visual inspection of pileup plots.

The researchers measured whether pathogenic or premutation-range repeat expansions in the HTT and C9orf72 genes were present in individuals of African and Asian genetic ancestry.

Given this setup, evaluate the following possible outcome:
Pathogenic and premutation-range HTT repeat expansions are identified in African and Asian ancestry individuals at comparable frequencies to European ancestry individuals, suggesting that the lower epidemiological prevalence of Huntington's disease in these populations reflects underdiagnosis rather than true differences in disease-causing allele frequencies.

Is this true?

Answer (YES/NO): NO